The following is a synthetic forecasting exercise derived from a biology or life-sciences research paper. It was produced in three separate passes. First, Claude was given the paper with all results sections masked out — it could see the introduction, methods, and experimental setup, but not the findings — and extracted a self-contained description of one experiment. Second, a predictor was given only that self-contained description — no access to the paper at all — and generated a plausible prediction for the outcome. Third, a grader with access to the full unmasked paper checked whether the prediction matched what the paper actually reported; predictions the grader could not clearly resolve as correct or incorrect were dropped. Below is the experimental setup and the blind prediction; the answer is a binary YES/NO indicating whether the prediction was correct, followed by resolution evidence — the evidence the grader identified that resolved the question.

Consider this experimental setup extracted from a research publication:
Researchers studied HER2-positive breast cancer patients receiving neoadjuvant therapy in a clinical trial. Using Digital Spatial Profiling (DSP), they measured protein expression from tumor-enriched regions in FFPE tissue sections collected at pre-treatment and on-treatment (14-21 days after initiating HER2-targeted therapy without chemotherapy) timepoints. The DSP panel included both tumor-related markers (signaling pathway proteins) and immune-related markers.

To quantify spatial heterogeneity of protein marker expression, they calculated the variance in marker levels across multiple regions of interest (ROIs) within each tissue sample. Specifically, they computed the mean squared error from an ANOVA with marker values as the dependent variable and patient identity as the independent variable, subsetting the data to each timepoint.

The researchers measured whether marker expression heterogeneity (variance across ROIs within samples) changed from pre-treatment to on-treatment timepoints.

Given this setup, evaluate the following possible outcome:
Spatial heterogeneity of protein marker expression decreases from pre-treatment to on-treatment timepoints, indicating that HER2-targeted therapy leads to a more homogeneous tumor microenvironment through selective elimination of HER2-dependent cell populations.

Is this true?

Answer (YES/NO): NO